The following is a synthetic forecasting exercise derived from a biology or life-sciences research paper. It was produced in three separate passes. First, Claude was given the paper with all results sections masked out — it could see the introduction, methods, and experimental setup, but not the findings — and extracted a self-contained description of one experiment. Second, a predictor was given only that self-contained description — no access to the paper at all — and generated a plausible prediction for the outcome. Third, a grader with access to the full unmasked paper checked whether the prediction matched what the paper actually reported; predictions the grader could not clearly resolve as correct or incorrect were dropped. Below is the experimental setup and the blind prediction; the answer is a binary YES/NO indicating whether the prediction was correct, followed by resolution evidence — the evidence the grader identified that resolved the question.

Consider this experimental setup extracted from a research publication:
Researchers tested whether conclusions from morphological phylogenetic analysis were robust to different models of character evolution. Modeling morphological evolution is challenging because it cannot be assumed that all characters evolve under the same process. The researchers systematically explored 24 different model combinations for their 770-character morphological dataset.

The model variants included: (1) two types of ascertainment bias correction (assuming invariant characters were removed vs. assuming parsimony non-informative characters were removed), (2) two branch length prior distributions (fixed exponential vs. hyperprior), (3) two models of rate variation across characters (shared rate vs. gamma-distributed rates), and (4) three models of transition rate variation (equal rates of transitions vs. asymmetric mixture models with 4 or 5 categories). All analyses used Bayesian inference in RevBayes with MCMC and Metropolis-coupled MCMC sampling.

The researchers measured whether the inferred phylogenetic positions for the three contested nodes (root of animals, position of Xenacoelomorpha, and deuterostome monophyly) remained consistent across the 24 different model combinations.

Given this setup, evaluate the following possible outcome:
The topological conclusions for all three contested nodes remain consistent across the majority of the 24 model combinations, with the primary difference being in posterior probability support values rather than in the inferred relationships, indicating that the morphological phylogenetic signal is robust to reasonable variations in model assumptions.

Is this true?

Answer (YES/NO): YES